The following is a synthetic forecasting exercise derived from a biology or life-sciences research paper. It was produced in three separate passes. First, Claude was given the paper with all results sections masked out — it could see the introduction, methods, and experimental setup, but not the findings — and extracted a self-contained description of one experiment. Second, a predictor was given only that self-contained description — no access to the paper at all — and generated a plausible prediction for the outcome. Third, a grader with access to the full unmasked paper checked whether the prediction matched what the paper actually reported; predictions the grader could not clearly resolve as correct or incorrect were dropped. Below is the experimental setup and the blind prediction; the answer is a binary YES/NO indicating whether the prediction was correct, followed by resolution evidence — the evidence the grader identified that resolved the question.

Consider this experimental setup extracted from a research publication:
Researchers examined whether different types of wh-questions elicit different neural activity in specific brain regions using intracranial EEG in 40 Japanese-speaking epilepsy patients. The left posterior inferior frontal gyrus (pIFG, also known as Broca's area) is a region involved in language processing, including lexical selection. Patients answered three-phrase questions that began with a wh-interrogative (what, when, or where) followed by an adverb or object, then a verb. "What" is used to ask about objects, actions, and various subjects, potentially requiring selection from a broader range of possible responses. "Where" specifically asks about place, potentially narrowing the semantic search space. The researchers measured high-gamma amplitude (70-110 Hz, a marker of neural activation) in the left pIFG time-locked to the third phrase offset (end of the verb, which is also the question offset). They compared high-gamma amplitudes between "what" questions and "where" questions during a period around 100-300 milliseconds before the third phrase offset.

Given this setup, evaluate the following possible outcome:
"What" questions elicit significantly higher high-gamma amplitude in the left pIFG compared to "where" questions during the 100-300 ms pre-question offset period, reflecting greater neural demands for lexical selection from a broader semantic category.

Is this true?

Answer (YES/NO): YES